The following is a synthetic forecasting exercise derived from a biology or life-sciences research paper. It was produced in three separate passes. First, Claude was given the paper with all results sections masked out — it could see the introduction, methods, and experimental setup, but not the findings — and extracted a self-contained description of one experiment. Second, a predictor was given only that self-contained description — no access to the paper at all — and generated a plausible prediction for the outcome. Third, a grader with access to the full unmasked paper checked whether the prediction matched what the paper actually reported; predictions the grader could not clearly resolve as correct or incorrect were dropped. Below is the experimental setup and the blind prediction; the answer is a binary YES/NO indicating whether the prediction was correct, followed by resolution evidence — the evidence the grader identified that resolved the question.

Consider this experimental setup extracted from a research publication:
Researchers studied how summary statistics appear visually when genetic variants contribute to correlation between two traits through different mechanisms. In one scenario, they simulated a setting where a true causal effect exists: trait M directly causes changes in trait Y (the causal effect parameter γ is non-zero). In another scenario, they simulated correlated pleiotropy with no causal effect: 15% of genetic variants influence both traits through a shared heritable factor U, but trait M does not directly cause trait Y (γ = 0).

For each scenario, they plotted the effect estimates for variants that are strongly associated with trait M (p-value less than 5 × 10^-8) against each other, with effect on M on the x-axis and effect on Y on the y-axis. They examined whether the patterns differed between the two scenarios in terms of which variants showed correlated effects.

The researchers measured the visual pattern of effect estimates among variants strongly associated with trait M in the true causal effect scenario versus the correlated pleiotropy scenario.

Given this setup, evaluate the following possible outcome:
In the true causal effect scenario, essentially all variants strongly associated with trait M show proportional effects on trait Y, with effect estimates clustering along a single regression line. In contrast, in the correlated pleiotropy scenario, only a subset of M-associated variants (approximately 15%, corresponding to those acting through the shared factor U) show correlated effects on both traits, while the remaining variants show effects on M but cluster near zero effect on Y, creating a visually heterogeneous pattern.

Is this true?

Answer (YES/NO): YES